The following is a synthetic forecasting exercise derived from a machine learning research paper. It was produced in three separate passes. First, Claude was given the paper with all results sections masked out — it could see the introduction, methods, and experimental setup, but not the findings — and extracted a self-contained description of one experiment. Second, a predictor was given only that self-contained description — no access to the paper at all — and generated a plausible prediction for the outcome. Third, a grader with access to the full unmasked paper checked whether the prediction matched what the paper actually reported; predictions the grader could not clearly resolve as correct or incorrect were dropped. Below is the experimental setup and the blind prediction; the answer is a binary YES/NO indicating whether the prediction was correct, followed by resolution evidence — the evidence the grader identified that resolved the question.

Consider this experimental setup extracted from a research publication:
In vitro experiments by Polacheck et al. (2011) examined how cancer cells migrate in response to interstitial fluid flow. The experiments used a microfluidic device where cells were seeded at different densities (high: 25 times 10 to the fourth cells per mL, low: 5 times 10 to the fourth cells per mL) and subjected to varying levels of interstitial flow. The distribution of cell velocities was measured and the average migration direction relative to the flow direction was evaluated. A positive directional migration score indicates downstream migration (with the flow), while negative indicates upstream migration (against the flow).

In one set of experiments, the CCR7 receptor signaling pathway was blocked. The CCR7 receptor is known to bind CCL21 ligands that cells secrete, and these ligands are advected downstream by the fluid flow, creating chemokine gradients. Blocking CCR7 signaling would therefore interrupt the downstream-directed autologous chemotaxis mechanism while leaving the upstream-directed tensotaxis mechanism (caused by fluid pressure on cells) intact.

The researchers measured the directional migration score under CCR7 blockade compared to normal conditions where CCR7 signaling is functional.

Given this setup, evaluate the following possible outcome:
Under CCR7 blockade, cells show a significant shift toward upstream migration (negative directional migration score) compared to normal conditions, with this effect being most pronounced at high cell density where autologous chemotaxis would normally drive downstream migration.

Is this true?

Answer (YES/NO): NO